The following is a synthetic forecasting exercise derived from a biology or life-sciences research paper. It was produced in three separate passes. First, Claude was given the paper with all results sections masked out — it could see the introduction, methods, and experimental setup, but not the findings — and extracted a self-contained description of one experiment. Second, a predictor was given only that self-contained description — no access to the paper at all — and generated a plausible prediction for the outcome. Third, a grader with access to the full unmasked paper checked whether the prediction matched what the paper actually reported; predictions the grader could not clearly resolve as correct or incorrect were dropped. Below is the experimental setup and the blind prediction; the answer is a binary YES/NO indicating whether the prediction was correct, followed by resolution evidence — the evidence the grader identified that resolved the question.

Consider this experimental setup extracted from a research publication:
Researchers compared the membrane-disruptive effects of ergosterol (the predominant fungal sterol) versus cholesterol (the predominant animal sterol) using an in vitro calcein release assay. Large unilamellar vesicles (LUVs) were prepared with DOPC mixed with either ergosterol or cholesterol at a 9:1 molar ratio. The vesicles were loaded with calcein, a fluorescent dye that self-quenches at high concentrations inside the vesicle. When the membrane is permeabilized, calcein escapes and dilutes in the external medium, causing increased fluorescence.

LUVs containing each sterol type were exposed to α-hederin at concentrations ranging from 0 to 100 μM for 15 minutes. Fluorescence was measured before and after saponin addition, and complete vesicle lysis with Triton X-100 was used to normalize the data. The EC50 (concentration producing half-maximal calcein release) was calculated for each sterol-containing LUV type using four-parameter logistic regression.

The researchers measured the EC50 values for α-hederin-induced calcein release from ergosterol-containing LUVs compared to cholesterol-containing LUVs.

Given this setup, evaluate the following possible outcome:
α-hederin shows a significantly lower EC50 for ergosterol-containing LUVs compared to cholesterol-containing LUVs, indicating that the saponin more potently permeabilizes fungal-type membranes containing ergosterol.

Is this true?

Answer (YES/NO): NO